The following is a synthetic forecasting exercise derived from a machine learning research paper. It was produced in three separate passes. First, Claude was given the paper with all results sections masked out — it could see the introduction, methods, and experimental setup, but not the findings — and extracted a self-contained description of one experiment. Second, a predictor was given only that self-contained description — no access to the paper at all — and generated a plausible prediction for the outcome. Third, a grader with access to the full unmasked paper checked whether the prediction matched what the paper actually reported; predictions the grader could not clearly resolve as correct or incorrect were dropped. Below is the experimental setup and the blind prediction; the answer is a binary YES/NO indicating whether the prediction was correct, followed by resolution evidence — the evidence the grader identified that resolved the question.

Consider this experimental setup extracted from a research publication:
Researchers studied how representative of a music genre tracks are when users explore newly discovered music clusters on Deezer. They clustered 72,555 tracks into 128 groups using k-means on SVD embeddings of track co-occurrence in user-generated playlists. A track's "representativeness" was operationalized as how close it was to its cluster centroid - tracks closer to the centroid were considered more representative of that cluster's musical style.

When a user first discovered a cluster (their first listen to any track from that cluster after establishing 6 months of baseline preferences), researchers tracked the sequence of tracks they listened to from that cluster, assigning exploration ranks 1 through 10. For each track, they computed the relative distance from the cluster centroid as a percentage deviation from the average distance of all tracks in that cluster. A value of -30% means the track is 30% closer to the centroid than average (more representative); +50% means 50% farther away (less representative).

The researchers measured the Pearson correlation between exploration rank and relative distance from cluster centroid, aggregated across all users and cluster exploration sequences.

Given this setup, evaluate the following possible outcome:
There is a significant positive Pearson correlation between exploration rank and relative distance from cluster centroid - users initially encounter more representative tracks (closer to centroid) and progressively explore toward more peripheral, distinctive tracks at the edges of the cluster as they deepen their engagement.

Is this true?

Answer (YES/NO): NO